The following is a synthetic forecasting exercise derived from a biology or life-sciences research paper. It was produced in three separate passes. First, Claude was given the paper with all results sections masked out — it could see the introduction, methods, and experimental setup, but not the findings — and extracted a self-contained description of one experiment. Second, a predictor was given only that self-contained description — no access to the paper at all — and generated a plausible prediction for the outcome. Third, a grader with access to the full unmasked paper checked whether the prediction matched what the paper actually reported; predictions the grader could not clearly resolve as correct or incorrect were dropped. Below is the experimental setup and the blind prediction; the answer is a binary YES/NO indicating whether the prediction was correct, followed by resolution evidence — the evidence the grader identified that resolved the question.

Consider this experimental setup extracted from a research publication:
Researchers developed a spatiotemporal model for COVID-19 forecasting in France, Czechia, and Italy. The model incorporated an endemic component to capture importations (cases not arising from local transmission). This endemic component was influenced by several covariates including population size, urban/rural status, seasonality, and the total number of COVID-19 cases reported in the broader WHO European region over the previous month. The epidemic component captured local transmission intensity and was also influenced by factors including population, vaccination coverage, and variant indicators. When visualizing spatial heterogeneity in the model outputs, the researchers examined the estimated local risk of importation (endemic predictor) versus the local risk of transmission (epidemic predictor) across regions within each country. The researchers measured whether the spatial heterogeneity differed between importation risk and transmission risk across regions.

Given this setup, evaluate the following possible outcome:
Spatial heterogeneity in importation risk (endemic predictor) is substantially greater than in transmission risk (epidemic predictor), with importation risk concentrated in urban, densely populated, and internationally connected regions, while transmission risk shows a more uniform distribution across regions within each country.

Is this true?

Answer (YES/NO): YES